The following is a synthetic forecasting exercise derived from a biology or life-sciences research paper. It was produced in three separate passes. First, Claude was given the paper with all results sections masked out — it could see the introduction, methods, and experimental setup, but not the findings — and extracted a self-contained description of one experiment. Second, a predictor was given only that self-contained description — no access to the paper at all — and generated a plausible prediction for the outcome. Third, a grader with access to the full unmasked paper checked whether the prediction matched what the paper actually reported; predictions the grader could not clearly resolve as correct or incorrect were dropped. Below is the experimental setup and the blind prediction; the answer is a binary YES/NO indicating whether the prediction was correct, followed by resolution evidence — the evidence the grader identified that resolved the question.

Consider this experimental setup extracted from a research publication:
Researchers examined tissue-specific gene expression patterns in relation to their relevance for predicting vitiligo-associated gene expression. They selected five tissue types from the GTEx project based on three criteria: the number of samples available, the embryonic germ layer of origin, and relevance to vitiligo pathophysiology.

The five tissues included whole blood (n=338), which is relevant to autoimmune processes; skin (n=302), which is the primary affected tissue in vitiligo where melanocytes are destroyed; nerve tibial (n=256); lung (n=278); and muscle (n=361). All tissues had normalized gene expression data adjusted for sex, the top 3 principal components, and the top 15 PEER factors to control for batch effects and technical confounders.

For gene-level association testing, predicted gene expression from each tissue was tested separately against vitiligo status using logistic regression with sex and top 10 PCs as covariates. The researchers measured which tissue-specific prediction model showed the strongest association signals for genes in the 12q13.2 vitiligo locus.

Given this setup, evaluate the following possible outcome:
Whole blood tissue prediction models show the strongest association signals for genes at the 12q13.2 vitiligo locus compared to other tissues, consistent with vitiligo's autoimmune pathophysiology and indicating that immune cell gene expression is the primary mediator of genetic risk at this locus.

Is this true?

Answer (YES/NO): NO